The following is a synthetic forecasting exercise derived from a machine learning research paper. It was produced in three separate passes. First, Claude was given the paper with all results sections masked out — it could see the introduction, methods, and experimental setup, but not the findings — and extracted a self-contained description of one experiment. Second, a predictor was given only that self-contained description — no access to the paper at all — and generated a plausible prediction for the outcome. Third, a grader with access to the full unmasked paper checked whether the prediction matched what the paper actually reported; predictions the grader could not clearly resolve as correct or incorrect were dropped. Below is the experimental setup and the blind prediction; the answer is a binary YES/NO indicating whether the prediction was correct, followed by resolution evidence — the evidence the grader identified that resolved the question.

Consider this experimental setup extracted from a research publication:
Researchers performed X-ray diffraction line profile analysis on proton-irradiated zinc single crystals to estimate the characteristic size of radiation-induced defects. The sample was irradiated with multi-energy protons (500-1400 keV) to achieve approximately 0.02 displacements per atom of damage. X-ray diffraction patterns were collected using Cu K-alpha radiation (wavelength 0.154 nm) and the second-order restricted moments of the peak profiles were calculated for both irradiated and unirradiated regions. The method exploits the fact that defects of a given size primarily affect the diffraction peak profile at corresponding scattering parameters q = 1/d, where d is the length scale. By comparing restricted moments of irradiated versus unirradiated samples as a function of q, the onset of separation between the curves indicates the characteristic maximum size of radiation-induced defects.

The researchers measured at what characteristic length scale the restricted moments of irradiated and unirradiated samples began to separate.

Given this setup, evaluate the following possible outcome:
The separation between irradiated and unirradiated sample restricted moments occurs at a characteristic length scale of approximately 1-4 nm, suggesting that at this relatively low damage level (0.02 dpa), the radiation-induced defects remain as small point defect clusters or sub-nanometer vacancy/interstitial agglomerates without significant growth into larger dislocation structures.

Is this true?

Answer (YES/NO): NO